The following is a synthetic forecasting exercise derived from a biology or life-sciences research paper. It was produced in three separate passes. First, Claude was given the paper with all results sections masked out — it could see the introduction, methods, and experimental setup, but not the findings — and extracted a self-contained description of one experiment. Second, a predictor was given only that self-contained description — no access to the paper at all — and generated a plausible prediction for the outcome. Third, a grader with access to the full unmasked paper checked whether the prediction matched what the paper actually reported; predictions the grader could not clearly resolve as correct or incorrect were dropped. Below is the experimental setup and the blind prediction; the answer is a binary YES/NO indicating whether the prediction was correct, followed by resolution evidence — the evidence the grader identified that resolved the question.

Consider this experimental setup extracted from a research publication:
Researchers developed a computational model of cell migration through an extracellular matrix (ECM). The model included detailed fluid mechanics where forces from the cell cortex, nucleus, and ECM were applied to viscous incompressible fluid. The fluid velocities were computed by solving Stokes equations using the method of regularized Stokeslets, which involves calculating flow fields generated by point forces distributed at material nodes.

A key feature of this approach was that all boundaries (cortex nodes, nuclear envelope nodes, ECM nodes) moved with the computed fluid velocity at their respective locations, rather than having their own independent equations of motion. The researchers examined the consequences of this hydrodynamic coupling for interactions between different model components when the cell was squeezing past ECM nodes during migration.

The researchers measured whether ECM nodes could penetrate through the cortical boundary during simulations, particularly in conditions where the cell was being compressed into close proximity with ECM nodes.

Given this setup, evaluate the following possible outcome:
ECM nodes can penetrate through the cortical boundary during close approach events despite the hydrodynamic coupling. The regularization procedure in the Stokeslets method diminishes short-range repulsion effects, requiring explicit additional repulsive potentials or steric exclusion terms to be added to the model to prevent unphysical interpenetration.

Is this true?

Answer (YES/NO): NO